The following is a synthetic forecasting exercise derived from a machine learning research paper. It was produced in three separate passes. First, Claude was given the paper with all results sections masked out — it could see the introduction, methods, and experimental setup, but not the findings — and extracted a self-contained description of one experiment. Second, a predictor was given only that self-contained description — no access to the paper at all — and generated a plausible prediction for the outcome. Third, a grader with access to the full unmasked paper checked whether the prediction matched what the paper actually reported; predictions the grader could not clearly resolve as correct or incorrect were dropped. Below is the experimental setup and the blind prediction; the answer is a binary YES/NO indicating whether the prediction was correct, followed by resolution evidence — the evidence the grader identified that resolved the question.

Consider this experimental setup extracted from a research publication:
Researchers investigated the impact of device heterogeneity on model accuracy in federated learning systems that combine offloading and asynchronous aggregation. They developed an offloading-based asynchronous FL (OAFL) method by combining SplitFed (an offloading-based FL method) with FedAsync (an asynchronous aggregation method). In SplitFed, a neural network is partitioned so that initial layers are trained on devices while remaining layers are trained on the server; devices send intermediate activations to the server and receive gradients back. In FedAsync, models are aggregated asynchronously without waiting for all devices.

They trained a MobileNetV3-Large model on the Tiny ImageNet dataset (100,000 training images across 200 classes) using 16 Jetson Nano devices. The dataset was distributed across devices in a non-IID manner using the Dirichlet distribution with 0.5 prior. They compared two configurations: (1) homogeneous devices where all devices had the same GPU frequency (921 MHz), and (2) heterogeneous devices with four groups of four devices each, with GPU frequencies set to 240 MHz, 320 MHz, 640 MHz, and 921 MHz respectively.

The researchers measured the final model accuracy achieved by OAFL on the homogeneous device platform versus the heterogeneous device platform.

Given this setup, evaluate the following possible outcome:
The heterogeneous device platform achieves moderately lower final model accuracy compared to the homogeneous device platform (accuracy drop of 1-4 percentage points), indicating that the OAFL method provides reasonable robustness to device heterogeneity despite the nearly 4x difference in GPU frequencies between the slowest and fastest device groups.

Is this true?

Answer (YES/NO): NO